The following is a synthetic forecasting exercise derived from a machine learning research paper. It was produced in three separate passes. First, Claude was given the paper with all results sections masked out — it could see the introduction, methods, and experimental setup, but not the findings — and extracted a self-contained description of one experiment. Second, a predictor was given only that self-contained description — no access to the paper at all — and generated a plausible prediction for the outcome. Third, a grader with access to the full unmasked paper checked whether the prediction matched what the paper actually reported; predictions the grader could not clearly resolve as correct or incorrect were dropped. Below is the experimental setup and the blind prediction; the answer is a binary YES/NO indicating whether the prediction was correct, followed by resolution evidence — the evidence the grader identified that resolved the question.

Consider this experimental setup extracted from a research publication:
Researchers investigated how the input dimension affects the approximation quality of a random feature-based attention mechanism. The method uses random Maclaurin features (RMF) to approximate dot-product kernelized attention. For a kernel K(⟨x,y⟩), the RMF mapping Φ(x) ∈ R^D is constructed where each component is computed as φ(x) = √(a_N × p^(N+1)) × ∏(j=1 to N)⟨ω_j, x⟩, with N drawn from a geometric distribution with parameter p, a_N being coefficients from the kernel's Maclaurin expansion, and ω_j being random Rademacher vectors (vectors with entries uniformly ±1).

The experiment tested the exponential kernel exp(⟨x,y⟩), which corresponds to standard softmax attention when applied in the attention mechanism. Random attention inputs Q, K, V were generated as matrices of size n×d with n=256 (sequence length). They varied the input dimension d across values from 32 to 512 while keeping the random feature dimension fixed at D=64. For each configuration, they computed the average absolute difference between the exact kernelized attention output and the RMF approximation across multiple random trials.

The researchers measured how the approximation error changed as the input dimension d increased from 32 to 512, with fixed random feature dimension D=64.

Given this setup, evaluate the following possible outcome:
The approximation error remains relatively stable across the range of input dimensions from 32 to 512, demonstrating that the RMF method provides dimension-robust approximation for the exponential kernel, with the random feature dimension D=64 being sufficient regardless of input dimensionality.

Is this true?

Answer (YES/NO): NO